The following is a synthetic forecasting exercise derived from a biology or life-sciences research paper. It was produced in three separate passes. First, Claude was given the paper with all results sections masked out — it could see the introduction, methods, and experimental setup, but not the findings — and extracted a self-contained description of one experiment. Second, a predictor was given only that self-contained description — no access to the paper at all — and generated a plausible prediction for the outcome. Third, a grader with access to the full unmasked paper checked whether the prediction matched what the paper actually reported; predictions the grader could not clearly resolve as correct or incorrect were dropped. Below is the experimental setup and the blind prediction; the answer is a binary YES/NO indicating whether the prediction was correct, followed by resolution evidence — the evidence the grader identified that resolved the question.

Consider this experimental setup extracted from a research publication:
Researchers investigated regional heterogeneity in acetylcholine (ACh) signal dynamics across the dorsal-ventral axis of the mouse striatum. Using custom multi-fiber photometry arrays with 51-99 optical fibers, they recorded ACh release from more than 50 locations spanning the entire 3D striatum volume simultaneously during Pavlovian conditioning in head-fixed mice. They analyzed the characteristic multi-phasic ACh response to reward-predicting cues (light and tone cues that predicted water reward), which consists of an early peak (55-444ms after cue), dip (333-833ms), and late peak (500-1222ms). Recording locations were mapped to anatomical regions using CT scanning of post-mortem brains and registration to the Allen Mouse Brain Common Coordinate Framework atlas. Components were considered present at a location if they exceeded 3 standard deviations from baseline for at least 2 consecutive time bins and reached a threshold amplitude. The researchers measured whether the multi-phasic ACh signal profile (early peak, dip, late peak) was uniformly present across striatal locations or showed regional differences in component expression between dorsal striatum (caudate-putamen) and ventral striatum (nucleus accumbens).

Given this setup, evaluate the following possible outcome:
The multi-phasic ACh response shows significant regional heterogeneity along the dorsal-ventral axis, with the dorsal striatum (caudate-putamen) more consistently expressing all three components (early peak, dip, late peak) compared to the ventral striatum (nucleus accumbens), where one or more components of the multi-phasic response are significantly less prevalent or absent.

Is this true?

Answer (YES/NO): YES